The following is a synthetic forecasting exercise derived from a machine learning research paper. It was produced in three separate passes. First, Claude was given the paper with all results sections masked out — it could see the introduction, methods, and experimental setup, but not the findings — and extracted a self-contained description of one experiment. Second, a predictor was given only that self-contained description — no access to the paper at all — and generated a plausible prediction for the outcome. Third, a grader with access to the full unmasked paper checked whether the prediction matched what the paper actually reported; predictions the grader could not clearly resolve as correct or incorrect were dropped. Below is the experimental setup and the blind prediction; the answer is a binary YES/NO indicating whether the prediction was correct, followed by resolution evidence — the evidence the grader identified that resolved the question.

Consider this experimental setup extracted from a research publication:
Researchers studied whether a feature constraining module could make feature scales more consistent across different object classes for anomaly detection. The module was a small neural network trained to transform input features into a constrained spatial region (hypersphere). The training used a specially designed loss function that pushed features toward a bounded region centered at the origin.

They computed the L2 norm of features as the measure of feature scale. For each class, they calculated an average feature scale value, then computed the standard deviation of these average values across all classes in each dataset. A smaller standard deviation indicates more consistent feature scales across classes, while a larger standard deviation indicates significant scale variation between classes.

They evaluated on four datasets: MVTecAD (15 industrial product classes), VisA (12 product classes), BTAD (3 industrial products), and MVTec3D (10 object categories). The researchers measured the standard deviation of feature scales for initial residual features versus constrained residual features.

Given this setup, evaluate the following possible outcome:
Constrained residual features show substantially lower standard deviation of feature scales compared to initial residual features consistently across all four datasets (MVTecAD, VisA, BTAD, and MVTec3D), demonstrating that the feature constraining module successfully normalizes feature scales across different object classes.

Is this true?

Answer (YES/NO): YES